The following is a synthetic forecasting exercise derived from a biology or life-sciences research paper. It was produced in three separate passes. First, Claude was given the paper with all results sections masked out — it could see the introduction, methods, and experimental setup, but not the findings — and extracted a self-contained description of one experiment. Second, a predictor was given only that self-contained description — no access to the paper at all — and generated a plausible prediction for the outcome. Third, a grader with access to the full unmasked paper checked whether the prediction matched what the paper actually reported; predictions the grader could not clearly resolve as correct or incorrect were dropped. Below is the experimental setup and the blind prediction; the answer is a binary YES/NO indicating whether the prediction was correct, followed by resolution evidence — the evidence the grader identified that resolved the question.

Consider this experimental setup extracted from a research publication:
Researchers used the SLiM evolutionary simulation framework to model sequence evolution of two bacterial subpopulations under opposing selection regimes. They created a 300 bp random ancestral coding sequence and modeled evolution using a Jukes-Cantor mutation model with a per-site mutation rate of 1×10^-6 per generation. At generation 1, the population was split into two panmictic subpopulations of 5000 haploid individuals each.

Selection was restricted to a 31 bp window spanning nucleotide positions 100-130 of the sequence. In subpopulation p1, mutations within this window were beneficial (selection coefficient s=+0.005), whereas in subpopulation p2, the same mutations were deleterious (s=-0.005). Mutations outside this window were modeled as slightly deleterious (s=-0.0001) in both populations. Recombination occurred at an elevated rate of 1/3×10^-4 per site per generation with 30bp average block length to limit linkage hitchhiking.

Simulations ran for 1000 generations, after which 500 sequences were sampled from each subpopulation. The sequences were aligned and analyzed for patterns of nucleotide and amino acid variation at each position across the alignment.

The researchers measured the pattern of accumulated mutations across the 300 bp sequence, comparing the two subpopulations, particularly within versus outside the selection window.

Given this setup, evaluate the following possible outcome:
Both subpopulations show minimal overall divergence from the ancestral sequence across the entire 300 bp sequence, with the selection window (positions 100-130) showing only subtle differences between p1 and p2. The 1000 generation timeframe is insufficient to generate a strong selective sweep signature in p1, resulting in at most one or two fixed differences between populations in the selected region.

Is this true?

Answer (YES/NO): NO